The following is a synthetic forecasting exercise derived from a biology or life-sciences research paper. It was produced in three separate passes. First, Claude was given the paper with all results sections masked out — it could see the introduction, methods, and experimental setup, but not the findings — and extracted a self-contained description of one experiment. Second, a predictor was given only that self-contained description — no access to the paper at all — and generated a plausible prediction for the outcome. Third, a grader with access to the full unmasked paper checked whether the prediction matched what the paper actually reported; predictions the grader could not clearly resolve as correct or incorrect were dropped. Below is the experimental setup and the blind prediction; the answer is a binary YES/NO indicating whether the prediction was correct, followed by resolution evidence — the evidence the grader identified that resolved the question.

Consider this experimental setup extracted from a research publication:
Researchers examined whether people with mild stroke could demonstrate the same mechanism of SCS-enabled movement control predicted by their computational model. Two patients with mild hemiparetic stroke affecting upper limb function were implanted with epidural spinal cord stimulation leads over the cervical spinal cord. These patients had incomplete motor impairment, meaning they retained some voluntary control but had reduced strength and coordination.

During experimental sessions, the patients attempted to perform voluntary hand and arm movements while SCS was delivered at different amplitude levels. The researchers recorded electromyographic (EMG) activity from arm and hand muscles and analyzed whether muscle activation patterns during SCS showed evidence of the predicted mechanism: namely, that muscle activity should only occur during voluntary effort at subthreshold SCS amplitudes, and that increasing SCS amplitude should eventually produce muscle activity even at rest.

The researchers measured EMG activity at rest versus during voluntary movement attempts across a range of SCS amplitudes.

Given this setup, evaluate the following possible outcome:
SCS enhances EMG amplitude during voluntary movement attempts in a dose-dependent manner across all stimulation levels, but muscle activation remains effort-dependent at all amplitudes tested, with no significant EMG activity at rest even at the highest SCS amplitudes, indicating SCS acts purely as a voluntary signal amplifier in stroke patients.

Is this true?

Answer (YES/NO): NO